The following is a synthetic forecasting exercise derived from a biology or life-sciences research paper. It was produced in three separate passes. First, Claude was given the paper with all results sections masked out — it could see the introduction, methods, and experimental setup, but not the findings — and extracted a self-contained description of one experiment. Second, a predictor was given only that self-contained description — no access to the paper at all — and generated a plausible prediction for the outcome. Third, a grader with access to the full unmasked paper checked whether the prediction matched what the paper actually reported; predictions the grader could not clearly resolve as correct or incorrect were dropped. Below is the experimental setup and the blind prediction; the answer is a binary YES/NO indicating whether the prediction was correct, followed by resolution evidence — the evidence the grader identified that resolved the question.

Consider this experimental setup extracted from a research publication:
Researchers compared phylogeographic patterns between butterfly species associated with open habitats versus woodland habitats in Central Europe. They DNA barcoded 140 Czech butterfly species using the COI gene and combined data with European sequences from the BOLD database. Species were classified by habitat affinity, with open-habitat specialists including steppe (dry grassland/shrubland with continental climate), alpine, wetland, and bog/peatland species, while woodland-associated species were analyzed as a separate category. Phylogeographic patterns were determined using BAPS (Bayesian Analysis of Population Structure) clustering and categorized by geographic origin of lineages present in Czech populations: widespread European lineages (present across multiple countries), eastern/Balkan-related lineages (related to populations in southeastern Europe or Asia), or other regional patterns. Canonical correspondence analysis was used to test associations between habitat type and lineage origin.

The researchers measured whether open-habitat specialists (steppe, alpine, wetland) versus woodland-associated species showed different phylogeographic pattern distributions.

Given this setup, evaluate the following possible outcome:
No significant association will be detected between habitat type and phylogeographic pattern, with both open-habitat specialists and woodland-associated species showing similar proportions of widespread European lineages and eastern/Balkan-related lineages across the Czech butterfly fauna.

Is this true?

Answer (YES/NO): NO